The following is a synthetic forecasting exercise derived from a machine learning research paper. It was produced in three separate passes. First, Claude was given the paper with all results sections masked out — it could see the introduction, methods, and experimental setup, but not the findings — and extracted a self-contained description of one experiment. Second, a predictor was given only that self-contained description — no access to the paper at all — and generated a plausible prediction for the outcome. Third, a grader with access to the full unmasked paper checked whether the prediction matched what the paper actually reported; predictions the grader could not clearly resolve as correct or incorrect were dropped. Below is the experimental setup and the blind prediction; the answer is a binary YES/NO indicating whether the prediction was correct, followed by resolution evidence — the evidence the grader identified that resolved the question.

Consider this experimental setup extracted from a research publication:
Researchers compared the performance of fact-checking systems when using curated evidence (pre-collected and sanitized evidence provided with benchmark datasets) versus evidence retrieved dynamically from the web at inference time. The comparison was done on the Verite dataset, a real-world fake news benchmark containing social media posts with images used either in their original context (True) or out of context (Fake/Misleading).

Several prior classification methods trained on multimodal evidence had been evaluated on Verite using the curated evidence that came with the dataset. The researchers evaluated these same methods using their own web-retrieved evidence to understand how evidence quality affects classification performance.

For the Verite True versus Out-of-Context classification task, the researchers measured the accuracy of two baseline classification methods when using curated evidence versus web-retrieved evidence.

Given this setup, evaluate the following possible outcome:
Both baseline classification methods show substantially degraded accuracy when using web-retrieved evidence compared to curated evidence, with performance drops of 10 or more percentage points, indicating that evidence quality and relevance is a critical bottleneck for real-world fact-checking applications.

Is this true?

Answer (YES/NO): NO